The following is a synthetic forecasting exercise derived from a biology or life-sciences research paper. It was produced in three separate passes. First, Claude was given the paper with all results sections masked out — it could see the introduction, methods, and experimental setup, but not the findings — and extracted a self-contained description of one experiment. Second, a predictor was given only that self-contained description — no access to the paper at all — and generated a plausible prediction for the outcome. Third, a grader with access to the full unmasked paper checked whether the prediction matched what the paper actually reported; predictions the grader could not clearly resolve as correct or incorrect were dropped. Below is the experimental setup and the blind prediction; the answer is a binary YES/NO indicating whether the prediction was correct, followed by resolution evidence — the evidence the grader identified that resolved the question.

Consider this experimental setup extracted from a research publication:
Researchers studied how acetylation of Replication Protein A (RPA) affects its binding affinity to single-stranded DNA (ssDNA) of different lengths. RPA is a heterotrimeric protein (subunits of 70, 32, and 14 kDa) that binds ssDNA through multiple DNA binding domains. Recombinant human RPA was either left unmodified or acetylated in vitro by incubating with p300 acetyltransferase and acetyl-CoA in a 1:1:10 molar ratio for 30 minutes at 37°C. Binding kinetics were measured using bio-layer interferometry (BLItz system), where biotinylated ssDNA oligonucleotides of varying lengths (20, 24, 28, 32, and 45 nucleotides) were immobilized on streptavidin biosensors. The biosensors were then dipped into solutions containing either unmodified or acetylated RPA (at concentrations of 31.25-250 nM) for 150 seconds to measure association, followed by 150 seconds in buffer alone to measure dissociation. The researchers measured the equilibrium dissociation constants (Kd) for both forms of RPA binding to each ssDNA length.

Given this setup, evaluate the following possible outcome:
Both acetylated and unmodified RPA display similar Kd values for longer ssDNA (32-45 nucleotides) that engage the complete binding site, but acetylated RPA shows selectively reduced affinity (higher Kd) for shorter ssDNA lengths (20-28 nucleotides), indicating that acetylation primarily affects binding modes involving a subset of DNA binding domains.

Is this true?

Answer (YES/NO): NO